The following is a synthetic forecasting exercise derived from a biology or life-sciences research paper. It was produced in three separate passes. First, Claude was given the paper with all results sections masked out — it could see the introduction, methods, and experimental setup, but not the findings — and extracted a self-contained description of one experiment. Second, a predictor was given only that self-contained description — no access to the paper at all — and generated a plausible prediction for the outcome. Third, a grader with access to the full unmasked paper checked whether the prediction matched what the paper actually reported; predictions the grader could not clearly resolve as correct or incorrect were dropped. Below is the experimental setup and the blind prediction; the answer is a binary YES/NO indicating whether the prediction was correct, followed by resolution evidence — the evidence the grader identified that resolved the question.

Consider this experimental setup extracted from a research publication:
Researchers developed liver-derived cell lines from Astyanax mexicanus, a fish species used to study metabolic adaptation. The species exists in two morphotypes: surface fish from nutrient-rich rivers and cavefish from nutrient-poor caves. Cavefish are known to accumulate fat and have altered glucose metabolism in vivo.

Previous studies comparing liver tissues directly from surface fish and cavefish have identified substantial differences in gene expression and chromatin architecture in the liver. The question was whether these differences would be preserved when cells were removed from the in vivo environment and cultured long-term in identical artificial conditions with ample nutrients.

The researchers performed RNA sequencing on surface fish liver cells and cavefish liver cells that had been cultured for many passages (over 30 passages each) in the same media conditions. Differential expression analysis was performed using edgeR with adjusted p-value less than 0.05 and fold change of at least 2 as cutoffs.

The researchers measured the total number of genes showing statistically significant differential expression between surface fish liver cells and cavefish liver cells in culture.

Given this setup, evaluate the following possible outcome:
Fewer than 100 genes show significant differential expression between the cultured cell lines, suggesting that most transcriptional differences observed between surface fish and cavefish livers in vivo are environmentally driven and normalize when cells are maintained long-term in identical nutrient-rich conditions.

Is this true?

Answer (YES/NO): NO